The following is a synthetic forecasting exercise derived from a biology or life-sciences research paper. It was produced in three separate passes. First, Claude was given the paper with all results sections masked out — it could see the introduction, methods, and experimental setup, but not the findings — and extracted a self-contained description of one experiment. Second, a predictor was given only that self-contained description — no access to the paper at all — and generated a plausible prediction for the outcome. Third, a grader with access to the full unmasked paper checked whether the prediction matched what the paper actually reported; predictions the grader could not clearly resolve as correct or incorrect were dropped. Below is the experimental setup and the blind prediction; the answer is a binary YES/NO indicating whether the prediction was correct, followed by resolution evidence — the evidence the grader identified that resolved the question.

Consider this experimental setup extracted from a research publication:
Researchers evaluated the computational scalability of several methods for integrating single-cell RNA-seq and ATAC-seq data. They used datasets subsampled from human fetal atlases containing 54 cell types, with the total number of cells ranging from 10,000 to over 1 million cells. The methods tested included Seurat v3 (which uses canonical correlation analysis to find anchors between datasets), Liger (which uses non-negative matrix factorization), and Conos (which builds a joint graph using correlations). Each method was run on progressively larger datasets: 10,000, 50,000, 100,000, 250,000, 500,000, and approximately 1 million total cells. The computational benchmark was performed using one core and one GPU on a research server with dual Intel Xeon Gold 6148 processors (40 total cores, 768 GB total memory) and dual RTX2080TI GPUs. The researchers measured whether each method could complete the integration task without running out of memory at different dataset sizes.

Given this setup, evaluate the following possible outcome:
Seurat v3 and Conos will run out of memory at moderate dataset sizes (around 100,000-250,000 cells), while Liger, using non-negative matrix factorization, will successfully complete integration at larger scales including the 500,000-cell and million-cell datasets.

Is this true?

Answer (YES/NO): NO